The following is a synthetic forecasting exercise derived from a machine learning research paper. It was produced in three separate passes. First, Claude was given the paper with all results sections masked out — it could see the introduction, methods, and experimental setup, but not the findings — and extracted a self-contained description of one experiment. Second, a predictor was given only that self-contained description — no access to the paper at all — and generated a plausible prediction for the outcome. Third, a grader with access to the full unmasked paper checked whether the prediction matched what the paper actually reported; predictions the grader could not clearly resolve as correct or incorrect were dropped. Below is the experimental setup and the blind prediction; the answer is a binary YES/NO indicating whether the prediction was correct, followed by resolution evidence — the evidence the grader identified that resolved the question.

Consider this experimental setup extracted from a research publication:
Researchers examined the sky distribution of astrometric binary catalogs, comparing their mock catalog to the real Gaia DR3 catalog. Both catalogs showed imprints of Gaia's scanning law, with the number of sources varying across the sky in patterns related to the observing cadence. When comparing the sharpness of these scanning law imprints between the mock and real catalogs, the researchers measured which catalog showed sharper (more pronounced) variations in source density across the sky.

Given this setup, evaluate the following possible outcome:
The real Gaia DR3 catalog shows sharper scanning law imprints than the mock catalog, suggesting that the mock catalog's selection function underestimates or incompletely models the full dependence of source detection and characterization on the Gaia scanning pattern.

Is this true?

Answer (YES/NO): YES